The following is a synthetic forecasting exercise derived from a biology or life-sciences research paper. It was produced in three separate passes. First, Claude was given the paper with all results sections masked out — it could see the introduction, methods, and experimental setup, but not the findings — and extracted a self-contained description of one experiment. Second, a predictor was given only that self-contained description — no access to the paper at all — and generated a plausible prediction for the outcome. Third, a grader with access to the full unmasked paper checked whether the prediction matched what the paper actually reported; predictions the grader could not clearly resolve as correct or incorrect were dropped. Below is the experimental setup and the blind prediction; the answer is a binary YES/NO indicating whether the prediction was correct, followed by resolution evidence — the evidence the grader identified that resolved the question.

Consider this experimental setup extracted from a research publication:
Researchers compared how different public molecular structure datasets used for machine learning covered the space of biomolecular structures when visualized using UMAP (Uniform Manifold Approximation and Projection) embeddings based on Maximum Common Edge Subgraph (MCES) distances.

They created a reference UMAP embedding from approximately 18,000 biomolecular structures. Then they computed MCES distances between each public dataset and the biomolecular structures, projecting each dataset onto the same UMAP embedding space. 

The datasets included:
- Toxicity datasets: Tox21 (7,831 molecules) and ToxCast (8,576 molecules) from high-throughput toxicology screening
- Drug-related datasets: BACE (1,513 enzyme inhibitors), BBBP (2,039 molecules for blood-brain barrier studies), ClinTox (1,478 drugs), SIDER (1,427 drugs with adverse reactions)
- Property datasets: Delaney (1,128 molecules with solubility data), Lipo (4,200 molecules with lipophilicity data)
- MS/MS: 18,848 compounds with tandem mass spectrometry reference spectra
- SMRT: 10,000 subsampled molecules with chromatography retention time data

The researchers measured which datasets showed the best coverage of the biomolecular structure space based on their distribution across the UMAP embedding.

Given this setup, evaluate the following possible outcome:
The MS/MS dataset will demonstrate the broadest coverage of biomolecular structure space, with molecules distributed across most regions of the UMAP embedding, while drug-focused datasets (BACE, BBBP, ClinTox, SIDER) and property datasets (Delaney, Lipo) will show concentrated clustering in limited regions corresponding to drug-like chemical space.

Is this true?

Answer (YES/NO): NO